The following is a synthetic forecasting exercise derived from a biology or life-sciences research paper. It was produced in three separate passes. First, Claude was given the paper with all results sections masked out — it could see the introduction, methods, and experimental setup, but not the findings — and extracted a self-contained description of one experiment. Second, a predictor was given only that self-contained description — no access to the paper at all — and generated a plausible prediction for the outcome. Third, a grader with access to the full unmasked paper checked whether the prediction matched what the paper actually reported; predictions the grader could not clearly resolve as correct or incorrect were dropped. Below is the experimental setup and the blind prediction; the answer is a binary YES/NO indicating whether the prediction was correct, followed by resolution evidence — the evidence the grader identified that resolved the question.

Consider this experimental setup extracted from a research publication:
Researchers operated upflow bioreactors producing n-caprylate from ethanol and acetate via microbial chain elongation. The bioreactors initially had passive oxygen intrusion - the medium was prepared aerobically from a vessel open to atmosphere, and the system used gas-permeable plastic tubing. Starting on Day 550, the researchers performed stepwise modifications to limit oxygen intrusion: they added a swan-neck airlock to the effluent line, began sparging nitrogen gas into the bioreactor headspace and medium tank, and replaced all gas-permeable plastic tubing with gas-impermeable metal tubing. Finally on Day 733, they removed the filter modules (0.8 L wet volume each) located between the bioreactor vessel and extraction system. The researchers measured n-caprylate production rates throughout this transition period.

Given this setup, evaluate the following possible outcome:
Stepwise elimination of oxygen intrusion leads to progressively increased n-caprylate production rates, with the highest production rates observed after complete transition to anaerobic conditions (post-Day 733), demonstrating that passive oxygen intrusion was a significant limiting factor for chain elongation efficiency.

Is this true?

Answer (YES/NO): NO